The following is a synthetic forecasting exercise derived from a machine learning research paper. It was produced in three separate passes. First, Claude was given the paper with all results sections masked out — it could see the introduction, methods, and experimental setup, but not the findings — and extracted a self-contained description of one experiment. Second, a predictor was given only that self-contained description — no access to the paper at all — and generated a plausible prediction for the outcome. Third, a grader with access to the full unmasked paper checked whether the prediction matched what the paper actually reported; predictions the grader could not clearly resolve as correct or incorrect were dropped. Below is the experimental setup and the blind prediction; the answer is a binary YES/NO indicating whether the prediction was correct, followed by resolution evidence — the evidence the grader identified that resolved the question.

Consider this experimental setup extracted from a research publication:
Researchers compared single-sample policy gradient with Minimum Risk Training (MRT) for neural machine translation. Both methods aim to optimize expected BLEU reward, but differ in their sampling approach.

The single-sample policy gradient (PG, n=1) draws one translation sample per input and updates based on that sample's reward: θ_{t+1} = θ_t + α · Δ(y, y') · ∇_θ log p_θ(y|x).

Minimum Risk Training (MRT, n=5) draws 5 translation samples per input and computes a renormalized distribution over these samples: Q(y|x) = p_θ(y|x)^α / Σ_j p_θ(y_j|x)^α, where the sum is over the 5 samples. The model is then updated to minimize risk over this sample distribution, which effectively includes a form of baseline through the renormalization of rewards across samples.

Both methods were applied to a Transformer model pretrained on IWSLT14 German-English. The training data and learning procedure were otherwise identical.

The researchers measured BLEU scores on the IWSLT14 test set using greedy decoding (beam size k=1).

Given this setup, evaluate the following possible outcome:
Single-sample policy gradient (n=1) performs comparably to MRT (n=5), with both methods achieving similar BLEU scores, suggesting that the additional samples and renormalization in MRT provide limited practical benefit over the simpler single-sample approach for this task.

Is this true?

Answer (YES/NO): NO